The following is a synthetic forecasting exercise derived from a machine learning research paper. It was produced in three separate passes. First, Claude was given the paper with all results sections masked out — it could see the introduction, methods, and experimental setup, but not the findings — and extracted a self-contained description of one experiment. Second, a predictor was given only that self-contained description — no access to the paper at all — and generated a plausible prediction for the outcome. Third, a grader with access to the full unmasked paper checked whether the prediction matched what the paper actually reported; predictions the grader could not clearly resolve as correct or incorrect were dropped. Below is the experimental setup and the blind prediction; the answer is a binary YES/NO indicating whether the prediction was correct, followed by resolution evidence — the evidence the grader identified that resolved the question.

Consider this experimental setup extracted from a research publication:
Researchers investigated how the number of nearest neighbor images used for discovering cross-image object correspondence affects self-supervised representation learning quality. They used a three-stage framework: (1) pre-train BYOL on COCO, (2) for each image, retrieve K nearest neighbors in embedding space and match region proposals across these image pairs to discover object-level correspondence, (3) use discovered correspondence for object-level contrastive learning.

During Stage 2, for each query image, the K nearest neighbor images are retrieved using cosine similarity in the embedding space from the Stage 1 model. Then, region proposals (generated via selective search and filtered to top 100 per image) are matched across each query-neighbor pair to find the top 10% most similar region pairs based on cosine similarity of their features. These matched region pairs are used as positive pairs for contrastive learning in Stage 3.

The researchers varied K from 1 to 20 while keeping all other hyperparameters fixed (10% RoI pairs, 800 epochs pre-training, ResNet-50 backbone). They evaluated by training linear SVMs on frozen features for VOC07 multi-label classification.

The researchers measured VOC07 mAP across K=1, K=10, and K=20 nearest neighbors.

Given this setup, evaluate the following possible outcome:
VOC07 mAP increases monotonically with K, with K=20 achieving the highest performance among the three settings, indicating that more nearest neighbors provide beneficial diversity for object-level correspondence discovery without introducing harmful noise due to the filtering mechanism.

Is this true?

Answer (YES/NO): YES